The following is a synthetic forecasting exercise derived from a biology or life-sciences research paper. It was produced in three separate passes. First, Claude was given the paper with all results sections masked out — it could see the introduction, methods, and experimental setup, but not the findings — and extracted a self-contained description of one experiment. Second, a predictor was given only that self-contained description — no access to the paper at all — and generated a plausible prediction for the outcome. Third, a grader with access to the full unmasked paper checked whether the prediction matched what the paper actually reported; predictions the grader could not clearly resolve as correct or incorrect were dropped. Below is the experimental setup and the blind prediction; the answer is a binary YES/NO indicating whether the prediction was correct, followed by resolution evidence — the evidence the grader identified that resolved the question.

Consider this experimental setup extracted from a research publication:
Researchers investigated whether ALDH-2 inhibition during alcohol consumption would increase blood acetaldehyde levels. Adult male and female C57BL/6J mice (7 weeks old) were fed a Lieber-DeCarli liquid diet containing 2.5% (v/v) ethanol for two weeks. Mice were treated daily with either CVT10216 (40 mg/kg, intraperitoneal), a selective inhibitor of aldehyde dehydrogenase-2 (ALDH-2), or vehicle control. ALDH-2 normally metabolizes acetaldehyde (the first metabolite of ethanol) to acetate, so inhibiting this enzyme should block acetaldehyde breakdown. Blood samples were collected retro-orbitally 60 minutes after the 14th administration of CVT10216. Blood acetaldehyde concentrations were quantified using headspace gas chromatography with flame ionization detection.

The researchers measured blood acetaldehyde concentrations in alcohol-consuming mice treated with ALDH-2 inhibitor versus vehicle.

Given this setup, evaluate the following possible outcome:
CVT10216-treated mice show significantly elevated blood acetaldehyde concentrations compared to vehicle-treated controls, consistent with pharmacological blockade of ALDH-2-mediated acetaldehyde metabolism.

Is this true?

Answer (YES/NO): YES